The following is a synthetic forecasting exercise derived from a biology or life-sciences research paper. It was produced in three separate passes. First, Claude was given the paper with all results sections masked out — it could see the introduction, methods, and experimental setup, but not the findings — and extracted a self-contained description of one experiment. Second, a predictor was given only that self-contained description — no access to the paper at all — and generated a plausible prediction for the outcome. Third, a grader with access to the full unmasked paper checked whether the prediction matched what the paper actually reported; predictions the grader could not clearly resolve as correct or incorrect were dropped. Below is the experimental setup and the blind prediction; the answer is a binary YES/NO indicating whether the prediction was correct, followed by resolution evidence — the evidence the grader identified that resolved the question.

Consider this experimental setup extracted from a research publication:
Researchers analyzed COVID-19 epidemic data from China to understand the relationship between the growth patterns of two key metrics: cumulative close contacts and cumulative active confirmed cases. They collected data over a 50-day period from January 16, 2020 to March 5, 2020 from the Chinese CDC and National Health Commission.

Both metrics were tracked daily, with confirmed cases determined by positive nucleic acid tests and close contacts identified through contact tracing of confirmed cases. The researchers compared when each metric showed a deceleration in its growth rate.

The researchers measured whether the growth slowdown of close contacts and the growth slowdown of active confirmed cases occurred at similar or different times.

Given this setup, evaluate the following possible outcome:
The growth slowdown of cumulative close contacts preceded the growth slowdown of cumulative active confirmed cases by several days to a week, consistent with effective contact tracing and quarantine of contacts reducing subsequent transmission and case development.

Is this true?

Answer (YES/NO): NO